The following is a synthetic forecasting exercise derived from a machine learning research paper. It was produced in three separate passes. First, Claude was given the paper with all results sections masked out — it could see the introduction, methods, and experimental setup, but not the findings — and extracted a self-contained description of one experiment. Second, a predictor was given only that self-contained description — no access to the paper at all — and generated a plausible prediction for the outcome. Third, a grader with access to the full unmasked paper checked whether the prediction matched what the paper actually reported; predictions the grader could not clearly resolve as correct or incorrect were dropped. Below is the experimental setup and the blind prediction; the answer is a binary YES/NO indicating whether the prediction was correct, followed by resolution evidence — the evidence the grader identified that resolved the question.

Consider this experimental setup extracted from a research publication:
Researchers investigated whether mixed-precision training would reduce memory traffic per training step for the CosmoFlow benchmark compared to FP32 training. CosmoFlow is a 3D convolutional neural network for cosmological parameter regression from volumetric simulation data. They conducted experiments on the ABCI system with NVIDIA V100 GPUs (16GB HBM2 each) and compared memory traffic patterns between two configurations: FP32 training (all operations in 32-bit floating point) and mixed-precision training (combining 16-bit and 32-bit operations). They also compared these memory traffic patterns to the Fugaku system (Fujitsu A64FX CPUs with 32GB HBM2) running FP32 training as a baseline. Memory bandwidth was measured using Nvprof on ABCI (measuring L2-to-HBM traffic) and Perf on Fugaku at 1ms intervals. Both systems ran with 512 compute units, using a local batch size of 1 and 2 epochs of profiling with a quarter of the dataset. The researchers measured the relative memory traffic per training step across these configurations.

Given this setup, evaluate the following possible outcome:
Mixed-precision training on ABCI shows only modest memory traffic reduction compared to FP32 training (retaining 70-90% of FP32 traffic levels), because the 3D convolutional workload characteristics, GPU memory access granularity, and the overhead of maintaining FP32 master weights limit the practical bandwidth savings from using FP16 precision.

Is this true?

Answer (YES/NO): NO